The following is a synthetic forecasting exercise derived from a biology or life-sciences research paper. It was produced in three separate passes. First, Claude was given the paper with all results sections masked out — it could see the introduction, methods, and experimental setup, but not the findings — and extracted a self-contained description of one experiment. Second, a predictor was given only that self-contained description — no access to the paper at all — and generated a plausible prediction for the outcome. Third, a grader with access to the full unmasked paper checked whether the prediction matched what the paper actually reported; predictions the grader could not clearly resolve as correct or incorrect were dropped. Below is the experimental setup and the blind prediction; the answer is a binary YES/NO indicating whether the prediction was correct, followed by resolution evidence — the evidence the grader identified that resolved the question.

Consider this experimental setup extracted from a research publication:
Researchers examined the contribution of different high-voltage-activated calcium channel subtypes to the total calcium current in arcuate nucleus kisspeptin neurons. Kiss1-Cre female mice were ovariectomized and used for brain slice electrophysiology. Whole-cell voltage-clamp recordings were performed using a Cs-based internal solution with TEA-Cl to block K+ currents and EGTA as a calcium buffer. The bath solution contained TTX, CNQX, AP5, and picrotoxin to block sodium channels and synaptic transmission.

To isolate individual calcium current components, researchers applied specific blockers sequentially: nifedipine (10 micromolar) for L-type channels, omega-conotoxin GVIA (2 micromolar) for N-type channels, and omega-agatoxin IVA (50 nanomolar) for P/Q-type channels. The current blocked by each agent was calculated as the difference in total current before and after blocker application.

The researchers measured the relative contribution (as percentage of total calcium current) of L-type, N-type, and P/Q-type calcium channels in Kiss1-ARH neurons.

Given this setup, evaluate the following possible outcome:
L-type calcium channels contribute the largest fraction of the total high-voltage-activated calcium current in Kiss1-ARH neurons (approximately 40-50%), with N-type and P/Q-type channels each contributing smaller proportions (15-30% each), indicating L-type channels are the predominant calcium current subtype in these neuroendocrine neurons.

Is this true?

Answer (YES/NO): NO